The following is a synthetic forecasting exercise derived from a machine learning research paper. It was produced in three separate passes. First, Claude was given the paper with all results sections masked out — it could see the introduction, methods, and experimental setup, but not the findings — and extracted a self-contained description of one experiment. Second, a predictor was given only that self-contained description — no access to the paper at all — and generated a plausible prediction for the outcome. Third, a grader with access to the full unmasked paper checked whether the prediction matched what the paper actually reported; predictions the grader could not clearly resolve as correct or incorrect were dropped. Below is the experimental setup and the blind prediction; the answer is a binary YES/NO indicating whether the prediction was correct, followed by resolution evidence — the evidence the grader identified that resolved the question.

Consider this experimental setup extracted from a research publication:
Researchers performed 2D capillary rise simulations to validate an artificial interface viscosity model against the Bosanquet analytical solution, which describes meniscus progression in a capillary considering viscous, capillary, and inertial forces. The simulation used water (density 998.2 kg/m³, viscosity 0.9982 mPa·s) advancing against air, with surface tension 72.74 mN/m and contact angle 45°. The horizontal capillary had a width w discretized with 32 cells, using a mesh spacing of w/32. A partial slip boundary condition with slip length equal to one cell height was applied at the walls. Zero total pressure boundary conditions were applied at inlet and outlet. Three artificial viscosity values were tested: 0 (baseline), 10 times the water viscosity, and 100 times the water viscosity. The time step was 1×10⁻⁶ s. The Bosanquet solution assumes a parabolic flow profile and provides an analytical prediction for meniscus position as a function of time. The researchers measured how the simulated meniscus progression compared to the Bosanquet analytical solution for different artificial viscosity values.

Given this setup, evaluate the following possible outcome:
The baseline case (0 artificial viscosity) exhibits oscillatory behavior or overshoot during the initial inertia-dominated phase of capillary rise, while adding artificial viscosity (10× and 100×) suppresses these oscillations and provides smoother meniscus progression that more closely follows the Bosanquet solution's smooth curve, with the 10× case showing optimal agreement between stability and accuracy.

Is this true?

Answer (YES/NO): NO